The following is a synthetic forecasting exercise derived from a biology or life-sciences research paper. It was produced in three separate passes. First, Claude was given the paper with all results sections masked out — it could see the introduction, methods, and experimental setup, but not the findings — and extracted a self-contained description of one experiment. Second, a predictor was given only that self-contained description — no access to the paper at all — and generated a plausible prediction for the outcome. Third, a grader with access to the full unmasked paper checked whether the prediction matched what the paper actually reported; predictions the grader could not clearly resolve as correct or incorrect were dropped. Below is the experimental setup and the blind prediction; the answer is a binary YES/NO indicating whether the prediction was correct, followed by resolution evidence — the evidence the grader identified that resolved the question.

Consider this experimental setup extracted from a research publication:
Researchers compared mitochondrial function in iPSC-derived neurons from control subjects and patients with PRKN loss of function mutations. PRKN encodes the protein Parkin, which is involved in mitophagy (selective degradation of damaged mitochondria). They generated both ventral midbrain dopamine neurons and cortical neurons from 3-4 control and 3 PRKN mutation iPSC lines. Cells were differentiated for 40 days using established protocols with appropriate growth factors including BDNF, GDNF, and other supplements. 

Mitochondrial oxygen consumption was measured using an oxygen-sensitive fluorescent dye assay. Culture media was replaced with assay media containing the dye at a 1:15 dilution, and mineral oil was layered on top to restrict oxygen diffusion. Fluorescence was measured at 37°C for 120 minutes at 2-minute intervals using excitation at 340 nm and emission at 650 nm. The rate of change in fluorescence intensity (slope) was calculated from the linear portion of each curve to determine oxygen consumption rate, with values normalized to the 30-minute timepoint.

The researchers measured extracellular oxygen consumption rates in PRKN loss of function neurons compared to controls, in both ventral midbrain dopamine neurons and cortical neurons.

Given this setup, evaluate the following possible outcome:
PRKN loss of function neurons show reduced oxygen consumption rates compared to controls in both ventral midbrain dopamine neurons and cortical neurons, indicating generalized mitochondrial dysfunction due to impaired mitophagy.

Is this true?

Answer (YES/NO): YES